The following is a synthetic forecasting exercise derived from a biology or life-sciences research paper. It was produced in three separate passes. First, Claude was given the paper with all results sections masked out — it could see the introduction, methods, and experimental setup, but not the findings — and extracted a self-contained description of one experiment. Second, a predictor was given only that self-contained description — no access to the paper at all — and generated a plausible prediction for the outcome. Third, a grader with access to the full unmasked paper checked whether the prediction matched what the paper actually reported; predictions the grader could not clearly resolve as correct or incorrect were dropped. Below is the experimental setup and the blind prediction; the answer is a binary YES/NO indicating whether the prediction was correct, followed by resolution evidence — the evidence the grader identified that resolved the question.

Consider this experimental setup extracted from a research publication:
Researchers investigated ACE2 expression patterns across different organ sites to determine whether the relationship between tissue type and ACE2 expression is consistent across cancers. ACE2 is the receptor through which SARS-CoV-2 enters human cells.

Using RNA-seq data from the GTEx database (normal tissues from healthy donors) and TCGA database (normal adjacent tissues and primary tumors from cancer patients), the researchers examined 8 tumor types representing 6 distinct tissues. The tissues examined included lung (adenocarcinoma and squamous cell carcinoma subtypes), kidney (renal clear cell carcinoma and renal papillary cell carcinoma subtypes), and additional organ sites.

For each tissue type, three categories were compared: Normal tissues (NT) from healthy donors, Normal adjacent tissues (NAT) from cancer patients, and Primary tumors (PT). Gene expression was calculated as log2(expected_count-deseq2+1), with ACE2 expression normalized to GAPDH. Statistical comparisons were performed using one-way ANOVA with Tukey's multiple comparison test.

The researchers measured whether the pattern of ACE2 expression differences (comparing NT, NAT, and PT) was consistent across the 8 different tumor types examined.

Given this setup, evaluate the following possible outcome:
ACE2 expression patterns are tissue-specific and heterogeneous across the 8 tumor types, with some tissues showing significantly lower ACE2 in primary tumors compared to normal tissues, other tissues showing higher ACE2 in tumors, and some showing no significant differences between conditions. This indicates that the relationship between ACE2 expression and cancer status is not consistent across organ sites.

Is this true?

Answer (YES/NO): NO